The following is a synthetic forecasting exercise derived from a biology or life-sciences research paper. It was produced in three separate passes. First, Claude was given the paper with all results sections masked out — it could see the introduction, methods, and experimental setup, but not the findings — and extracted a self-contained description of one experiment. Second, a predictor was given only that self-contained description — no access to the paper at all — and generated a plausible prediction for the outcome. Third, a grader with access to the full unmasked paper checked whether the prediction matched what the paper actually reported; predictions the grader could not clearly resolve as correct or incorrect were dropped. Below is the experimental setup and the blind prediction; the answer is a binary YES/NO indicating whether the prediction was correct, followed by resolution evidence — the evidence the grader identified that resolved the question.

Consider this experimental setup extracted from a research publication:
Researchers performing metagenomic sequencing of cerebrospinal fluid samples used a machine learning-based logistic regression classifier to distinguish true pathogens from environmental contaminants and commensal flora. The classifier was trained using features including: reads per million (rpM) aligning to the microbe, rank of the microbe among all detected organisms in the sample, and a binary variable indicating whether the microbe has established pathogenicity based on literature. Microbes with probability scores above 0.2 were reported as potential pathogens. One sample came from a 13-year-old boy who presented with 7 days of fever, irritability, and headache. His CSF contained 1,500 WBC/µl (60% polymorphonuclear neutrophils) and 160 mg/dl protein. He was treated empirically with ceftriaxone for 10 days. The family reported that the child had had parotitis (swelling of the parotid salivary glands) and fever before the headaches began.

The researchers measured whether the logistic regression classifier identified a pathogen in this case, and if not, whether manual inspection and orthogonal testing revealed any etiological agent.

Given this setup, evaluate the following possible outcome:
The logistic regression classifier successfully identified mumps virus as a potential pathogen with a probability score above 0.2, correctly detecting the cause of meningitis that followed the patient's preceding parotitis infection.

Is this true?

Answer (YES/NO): NO